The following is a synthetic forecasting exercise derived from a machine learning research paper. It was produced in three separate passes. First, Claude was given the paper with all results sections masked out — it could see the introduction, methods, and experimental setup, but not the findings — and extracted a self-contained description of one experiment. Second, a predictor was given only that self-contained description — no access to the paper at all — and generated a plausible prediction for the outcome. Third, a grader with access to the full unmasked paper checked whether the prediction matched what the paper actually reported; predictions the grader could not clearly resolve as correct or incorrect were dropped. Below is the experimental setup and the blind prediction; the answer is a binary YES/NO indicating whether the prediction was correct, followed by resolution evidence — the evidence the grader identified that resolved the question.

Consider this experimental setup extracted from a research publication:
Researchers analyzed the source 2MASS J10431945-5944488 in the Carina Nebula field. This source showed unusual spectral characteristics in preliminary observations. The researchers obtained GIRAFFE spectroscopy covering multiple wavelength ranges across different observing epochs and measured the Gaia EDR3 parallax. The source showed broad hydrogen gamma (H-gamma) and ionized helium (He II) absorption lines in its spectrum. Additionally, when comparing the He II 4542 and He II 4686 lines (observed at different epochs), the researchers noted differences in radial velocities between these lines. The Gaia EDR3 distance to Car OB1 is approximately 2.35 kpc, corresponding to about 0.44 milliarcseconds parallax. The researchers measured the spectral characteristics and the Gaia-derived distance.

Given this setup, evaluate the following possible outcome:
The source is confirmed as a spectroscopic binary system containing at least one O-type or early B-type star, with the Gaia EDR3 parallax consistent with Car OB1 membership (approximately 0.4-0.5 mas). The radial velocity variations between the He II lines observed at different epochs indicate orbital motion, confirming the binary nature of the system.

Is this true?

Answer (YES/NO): NO